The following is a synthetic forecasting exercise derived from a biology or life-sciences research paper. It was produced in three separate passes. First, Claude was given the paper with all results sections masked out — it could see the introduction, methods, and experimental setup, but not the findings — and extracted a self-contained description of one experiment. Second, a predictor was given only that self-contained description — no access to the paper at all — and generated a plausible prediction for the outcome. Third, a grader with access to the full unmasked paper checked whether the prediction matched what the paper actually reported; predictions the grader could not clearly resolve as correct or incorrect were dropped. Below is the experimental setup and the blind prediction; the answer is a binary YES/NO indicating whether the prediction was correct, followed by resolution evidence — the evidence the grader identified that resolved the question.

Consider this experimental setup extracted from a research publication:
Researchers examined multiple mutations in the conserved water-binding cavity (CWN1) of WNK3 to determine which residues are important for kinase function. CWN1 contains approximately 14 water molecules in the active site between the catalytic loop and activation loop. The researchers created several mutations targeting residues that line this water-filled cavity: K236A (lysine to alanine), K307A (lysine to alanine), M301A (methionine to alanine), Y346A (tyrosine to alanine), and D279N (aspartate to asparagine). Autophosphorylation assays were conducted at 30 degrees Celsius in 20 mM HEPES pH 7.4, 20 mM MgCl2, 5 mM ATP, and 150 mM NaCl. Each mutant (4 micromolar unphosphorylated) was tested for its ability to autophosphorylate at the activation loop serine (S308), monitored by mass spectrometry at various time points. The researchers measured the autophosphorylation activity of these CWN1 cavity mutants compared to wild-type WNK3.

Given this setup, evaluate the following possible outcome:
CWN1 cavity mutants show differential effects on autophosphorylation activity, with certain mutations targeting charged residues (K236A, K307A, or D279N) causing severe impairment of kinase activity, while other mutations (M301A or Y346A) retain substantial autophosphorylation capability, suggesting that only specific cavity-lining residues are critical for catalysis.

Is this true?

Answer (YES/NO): NO